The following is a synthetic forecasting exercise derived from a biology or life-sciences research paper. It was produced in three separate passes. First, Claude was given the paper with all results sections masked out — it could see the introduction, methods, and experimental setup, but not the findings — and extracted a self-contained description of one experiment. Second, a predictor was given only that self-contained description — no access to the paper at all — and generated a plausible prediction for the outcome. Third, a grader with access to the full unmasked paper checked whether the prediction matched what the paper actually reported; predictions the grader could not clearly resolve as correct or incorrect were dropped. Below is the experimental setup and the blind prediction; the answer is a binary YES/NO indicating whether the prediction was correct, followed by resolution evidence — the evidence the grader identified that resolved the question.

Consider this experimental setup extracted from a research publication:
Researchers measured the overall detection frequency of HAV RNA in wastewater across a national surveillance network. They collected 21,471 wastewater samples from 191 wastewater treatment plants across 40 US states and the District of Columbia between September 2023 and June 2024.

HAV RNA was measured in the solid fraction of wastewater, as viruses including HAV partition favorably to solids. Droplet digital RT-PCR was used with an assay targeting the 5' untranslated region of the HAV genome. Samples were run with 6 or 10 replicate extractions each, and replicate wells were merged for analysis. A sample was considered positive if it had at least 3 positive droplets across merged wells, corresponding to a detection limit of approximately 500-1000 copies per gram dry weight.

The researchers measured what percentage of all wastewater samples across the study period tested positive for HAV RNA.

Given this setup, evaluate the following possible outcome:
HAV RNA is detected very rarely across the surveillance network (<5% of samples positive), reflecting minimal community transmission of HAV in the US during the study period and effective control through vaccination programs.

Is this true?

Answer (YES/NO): NO